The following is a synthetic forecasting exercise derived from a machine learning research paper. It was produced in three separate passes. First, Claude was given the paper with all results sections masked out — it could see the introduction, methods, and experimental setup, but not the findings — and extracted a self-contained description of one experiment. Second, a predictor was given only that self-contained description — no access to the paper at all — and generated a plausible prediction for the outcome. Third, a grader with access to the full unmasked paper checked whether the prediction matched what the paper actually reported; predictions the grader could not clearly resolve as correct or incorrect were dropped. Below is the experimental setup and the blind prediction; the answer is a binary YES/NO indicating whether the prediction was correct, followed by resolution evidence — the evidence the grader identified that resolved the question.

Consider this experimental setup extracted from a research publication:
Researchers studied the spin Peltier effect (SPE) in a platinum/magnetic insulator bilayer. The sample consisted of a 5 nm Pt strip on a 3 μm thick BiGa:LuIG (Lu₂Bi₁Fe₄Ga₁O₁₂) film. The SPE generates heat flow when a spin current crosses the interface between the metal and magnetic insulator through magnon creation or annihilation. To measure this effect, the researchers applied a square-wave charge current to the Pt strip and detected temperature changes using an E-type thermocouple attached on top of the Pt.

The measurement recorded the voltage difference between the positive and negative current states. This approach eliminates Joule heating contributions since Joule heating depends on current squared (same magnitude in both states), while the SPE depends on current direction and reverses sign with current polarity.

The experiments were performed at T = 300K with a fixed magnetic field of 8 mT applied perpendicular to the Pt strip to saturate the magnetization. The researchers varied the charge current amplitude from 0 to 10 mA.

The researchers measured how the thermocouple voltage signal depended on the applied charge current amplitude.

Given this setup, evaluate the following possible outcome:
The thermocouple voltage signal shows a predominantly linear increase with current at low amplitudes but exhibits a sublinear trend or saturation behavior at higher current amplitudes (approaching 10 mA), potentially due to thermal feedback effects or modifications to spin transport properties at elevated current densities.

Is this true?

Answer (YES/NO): NO